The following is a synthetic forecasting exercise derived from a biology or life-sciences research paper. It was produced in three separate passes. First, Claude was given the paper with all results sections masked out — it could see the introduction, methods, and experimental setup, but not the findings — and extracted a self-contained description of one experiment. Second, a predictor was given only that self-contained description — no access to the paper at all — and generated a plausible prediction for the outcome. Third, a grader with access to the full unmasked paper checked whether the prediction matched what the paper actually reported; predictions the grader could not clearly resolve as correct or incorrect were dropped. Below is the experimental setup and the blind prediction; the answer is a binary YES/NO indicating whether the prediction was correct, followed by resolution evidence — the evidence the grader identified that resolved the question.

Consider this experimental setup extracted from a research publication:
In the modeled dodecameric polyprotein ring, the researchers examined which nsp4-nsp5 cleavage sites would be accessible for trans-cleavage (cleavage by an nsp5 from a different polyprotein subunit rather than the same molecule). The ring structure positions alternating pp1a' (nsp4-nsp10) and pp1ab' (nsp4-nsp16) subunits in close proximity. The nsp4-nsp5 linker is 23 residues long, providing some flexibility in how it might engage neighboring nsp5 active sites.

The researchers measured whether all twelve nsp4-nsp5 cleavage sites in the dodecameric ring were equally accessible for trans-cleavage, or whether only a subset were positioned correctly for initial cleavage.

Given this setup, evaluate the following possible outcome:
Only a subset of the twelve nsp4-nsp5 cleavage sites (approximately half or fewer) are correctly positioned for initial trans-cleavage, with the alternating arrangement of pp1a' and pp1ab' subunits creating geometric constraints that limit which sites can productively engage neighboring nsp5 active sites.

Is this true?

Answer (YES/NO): YES